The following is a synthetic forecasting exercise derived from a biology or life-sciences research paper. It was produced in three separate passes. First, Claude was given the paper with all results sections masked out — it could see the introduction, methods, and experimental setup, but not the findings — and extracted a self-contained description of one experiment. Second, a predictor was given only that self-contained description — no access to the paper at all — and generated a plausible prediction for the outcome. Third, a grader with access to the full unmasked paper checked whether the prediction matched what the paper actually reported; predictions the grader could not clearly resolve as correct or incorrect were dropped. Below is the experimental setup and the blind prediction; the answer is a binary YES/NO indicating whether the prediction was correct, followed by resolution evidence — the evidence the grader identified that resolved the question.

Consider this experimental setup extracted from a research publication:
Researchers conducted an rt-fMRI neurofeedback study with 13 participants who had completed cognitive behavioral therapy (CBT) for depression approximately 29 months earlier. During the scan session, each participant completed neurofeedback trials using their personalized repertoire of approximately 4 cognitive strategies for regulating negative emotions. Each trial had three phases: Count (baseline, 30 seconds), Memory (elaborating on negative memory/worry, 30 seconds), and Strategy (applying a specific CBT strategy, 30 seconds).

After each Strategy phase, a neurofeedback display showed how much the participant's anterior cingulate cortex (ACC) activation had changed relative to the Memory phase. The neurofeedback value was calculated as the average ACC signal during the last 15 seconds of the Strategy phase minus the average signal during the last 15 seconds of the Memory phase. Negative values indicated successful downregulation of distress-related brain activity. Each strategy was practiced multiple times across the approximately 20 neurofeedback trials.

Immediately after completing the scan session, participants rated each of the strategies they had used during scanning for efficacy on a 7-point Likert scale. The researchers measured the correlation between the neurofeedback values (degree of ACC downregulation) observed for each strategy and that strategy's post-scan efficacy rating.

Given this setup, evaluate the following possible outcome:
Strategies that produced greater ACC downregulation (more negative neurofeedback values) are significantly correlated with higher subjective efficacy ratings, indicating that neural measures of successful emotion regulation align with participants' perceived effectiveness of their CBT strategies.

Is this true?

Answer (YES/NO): YES